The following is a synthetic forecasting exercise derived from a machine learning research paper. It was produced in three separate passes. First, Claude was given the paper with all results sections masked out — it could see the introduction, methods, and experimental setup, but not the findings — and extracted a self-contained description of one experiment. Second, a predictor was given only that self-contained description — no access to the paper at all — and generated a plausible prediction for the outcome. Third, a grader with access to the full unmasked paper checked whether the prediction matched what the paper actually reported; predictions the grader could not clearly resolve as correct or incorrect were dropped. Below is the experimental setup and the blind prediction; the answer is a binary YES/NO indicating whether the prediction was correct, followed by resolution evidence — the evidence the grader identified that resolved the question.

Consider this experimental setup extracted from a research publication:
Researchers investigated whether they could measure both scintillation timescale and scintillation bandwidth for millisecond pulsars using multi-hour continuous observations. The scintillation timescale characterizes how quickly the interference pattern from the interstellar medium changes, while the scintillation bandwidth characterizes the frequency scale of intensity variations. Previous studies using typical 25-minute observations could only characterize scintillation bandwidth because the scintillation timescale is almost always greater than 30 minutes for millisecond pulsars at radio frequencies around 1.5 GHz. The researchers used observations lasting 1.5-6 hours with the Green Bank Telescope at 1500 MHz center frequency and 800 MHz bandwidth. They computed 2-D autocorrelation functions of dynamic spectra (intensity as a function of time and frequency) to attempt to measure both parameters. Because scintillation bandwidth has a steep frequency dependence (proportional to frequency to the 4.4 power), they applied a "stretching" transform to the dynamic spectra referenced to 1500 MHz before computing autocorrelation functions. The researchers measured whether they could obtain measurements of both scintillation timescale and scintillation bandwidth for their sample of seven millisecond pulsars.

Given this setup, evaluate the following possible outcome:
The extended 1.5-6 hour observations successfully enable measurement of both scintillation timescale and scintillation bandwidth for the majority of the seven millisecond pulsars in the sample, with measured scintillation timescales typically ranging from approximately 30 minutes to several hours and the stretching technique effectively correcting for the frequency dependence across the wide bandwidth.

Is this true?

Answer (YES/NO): NO